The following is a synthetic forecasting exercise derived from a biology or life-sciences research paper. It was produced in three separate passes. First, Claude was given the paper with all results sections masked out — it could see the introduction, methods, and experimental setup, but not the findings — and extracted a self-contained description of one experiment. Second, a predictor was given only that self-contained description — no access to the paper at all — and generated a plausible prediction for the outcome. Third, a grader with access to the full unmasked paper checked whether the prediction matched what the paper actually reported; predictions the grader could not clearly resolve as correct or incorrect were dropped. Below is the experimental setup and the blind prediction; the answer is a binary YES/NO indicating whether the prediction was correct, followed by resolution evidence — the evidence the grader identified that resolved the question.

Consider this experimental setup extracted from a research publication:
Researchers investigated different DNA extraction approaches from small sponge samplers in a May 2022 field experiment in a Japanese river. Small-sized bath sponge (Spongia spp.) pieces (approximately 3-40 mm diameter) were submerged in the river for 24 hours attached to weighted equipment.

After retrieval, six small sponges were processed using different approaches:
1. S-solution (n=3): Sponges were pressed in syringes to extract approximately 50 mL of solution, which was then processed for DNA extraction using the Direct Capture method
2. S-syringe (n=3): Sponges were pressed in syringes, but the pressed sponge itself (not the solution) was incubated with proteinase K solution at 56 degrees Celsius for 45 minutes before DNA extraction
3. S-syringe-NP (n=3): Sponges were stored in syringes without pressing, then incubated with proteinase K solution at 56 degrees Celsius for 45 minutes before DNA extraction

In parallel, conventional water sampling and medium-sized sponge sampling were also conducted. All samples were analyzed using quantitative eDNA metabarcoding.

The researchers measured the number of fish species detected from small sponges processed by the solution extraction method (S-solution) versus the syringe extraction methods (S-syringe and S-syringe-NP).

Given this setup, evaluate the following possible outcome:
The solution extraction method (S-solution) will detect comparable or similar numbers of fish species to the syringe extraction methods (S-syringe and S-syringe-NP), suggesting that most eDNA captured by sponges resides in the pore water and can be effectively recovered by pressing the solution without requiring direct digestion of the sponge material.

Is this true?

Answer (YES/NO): YES